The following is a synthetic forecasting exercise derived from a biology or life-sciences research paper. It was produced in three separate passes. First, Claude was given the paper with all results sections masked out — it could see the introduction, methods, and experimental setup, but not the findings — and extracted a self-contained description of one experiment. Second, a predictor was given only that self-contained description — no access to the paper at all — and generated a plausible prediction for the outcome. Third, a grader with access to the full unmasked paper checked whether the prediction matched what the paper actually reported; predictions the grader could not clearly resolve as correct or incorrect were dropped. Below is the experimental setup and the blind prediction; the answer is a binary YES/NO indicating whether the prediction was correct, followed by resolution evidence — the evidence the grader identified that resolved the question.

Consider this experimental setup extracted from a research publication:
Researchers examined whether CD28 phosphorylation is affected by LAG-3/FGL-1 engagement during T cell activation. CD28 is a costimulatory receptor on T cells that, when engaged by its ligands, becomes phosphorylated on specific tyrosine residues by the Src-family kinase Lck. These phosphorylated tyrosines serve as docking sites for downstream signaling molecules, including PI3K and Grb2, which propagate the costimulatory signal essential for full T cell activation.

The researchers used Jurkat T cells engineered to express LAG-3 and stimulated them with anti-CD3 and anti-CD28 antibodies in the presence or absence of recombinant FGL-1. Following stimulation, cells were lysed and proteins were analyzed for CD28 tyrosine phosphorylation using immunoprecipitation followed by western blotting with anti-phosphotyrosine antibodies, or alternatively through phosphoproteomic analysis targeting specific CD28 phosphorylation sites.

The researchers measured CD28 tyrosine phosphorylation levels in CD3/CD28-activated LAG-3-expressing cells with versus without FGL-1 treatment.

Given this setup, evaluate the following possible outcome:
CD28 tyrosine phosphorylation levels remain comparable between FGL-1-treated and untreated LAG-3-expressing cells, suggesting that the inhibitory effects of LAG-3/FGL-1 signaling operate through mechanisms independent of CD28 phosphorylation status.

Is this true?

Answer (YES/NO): NO